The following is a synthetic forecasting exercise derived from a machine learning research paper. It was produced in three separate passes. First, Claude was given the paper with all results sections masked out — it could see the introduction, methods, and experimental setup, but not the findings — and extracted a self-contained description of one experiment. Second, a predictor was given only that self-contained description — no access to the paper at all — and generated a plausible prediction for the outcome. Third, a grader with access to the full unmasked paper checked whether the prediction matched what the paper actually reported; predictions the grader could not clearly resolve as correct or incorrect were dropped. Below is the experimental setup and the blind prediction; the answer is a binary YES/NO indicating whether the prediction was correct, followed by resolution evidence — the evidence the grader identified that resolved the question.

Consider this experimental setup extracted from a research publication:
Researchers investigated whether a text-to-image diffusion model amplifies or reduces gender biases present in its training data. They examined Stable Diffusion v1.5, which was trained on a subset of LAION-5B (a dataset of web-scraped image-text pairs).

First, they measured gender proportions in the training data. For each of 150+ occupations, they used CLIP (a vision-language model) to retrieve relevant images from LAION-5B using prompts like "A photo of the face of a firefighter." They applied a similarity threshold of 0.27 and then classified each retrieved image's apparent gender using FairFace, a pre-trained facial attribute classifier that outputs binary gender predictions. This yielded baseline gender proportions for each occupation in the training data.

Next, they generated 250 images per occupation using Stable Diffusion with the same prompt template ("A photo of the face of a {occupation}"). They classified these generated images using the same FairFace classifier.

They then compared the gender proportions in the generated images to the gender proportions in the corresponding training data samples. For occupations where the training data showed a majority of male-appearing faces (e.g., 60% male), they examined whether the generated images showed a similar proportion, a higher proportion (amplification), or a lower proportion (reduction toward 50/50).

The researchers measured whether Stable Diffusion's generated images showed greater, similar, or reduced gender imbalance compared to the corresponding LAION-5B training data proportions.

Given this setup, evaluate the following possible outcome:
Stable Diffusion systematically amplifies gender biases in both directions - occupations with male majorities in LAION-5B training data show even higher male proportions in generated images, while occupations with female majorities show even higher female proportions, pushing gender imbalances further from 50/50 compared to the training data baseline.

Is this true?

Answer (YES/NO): NO